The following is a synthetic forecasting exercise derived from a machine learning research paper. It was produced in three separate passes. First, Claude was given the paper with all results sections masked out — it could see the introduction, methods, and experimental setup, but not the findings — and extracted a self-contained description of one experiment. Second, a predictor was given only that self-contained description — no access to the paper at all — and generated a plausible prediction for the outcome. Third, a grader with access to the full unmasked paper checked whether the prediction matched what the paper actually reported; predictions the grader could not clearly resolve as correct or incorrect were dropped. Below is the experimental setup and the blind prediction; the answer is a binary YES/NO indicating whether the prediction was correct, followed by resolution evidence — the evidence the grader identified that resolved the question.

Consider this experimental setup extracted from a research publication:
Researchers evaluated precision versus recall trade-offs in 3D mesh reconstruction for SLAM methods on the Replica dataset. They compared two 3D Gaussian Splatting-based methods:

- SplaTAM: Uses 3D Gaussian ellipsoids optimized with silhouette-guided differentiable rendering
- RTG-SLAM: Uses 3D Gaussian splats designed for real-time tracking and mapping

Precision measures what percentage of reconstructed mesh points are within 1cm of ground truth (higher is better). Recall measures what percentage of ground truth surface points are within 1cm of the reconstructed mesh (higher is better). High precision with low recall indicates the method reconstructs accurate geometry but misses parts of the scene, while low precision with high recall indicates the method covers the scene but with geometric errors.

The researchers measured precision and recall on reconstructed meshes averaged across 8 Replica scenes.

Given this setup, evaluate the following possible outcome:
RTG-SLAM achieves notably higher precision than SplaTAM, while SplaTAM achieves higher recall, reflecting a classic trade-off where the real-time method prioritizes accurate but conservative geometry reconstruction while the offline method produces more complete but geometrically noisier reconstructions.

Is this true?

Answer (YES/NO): NO